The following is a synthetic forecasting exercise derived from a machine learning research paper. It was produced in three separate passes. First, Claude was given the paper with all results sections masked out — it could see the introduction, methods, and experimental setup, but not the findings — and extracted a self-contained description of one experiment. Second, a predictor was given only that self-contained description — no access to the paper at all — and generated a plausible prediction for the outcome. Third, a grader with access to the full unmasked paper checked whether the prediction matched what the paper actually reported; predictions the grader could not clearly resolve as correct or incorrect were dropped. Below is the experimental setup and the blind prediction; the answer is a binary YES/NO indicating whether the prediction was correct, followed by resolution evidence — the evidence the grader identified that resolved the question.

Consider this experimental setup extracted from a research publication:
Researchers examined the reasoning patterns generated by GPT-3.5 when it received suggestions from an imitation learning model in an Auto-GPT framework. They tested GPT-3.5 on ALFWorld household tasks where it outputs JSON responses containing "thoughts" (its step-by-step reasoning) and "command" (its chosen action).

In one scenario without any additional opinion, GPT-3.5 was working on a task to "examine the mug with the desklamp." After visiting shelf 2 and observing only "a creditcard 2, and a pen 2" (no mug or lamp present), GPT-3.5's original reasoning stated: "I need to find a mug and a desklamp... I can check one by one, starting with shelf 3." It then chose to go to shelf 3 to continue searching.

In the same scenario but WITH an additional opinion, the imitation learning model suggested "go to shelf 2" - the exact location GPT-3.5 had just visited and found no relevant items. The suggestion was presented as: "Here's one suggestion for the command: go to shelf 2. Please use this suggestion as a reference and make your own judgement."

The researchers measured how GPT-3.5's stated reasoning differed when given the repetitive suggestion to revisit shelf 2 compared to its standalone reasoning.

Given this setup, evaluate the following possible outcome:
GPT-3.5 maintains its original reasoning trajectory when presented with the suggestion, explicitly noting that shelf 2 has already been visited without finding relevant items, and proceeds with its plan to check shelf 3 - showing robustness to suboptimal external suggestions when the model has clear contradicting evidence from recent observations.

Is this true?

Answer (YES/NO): NO